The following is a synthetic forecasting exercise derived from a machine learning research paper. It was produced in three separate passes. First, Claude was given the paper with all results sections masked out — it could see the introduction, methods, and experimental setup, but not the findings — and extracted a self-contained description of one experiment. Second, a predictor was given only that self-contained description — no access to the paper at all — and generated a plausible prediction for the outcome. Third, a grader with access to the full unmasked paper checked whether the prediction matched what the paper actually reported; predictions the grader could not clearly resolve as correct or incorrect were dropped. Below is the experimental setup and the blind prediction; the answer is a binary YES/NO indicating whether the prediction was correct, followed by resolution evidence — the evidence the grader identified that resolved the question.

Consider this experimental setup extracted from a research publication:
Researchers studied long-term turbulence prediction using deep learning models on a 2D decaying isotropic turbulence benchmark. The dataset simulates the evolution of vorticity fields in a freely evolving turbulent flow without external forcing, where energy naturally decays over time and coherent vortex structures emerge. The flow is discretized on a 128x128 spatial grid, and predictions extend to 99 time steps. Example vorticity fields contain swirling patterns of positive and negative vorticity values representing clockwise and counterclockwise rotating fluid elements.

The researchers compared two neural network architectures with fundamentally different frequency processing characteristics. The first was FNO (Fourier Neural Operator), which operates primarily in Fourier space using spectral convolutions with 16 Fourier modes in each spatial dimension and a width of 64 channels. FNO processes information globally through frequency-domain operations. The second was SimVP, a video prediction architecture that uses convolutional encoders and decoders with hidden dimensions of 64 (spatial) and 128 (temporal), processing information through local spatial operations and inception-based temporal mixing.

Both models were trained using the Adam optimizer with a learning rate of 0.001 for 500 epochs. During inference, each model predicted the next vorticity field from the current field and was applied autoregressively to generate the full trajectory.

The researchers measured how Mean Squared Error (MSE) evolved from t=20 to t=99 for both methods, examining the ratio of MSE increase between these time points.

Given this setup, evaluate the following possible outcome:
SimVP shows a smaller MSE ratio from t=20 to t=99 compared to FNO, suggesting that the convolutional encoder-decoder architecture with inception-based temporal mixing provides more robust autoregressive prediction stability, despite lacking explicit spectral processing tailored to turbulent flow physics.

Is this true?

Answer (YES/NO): NO